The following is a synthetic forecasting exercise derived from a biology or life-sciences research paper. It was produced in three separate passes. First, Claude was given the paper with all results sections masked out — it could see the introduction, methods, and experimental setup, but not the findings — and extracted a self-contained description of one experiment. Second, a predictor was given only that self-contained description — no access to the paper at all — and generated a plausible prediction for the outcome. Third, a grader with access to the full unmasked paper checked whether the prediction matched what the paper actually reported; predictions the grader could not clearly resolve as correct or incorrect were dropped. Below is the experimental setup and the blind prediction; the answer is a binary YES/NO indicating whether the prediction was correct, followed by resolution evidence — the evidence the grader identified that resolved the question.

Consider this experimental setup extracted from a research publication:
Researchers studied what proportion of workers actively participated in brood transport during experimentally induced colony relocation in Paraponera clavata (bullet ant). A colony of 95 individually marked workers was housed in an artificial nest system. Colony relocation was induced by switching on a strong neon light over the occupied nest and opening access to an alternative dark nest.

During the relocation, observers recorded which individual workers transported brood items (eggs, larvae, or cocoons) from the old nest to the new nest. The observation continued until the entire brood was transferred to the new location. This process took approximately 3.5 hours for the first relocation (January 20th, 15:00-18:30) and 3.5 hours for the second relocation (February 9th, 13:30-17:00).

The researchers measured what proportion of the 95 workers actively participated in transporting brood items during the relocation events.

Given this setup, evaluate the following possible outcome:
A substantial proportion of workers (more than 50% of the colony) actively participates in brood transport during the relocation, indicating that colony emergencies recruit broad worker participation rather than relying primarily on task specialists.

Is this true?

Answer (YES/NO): NO